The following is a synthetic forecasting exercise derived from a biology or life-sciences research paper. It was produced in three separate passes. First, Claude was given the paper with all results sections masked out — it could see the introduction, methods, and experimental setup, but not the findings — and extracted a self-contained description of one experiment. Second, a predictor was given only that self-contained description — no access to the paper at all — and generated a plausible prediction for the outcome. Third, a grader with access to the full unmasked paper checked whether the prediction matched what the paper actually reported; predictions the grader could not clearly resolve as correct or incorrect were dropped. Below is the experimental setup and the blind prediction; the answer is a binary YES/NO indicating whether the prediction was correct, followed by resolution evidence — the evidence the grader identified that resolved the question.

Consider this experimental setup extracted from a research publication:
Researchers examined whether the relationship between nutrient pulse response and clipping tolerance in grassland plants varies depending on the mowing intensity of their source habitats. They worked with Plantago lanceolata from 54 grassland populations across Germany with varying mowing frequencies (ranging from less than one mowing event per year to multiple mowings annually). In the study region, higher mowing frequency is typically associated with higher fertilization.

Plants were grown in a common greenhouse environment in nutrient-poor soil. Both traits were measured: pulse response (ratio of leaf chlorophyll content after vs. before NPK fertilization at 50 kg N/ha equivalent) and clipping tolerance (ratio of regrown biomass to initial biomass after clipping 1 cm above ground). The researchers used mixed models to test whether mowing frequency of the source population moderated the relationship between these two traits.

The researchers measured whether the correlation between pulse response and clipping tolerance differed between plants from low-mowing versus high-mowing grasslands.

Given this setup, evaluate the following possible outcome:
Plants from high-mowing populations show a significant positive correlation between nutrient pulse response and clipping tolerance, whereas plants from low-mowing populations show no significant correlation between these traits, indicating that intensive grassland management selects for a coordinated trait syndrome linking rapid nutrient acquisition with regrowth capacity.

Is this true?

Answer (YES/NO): NO